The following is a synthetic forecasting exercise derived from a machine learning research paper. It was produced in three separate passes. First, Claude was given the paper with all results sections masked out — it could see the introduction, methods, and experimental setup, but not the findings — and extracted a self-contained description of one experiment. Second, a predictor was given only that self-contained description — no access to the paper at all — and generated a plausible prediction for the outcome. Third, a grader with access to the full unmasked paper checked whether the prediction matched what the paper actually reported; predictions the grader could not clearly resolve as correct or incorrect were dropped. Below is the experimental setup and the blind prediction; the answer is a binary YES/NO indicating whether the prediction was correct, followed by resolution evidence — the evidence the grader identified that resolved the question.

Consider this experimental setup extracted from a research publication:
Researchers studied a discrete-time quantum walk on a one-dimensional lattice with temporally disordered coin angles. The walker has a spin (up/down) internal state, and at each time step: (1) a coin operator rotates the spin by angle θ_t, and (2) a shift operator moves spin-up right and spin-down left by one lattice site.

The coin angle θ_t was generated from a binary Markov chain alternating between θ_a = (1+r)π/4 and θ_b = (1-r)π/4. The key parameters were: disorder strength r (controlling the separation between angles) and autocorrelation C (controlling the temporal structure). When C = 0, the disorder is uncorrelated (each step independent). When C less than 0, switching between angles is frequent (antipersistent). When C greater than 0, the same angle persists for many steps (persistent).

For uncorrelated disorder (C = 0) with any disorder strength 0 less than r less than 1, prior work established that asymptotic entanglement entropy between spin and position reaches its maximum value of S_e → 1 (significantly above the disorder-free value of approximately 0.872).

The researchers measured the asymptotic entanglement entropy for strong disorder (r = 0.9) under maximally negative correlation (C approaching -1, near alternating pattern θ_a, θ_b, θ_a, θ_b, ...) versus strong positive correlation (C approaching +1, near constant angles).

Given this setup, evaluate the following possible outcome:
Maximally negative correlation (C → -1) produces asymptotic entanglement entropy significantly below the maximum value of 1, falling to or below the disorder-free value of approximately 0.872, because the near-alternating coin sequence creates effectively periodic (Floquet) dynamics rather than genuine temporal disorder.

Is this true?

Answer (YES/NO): NO